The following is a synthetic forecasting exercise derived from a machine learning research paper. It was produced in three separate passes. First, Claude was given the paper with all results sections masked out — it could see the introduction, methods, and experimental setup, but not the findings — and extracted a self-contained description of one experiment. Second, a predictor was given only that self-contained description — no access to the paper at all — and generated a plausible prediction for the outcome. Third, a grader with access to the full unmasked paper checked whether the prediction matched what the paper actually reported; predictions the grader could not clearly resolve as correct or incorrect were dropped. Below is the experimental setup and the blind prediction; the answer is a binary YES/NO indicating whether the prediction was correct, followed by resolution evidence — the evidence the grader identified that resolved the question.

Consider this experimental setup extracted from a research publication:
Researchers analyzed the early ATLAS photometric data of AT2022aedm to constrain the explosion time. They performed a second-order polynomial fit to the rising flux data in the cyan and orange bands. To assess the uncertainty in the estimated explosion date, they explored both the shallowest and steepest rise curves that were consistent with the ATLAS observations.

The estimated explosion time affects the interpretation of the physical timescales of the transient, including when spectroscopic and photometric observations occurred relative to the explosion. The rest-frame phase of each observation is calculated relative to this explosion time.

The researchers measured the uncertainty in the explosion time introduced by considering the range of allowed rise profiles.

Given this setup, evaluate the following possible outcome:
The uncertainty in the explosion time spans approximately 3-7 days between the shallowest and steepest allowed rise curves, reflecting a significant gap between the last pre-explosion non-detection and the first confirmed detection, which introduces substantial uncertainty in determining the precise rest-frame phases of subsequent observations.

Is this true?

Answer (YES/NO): NO